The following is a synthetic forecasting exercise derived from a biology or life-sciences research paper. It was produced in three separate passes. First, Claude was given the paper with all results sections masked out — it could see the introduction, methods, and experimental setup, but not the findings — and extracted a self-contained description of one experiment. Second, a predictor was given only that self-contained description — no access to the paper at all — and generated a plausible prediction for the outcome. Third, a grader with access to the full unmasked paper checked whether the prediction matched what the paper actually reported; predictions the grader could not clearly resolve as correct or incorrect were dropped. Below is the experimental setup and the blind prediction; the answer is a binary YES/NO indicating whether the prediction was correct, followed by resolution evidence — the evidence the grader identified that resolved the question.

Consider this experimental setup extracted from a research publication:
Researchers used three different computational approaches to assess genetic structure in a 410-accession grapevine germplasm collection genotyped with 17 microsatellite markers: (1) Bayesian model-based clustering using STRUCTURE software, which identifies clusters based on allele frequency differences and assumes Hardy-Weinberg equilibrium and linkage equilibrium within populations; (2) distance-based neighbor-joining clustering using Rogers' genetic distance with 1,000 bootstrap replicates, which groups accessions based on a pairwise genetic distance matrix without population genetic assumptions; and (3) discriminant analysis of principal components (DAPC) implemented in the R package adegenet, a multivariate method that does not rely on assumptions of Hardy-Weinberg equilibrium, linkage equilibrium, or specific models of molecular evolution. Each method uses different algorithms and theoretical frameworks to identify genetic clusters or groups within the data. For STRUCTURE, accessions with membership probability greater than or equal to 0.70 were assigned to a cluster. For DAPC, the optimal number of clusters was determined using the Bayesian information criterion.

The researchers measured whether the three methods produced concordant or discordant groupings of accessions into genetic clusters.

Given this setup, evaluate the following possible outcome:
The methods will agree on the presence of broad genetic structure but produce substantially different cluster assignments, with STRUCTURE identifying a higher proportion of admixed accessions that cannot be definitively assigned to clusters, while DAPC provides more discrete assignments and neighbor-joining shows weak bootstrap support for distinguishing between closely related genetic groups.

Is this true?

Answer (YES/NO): NO